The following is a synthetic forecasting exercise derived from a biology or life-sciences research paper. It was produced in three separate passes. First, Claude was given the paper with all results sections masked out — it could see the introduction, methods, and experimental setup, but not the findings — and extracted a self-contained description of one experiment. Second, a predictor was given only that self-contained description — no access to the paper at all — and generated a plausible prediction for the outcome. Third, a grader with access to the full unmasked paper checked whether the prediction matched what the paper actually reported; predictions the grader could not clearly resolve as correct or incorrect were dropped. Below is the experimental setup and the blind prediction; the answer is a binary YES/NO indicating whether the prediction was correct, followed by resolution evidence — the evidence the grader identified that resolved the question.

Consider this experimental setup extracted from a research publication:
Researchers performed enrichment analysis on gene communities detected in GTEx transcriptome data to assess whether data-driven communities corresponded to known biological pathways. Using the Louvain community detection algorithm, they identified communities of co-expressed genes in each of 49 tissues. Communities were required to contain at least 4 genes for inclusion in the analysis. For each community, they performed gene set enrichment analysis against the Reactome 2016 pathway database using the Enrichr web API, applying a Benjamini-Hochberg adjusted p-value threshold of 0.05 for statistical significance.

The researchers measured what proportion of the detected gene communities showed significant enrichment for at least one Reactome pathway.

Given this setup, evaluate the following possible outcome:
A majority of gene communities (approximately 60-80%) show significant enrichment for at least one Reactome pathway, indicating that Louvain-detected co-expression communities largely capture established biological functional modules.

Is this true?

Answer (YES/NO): NO